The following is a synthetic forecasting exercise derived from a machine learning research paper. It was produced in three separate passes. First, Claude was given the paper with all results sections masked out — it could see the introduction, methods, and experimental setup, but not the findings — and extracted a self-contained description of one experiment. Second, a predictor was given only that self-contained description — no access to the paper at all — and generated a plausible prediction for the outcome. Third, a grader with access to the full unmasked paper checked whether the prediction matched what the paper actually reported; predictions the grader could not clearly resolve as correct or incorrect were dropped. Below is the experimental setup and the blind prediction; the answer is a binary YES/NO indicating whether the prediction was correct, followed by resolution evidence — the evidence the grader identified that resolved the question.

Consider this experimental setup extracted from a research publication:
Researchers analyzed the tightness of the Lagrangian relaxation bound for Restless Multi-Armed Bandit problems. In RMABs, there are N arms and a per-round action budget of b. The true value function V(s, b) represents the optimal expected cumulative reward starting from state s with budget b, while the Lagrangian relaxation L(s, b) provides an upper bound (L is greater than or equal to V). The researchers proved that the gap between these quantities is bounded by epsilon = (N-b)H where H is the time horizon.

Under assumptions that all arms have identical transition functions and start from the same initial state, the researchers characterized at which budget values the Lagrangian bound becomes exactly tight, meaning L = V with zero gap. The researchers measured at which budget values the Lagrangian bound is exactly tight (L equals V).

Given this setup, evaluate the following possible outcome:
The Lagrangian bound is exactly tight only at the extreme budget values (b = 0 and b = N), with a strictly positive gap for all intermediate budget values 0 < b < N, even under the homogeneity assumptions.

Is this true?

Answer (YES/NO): NO